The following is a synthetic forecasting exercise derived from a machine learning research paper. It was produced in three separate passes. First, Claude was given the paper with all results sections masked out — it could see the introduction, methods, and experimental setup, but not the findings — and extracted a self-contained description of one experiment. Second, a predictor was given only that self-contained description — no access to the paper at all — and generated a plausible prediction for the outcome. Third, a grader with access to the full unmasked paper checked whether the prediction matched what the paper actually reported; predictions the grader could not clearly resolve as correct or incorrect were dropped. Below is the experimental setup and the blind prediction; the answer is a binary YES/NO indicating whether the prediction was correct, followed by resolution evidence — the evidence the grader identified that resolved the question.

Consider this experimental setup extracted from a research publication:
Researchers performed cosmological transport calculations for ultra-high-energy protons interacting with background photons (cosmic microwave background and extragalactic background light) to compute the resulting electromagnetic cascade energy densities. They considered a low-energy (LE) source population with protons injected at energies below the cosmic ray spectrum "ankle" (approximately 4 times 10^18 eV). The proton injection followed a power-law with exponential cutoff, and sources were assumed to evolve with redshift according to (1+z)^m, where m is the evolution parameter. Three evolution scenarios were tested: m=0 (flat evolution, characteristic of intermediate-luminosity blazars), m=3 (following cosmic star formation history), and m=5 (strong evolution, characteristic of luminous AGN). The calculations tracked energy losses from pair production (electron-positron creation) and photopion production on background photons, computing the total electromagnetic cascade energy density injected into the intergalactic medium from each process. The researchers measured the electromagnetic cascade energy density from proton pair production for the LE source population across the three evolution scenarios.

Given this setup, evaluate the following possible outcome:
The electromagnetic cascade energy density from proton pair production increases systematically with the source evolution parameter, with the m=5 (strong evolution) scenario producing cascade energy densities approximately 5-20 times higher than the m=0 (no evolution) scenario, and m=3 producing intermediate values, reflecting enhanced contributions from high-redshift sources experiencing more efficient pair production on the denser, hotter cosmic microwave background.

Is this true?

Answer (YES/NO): NO